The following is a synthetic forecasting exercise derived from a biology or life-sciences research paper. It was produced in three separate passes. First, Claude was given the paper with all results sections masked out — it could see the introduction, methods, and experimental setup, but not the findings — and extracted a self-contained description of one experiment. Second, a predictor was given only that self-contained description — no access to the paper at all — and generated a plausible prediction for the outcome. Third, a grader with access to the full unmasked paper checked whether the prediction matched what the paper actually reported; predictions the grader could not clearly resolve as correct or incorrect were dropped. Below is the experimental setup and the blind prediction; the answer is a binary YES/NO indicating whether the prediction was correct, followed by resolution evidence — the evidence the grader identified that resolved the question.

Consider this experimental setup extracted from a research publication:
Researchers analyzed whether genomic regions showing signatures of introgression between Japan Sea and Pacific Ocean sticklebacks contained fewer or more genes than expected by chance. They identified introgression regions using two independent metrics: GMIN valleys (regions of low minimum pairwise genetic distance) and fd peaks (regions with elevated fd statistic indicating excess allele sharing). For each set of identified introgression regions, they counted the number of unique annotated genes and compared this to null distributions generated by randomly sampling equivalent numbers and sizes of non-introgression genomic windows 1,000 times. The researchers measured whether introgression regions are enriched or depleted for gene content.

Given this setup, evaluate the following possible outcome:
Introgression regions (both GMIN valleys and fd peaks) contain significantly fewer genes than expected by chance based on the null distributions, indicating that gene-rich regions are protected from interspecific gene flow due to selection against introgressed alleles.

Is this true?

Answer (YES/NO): NO